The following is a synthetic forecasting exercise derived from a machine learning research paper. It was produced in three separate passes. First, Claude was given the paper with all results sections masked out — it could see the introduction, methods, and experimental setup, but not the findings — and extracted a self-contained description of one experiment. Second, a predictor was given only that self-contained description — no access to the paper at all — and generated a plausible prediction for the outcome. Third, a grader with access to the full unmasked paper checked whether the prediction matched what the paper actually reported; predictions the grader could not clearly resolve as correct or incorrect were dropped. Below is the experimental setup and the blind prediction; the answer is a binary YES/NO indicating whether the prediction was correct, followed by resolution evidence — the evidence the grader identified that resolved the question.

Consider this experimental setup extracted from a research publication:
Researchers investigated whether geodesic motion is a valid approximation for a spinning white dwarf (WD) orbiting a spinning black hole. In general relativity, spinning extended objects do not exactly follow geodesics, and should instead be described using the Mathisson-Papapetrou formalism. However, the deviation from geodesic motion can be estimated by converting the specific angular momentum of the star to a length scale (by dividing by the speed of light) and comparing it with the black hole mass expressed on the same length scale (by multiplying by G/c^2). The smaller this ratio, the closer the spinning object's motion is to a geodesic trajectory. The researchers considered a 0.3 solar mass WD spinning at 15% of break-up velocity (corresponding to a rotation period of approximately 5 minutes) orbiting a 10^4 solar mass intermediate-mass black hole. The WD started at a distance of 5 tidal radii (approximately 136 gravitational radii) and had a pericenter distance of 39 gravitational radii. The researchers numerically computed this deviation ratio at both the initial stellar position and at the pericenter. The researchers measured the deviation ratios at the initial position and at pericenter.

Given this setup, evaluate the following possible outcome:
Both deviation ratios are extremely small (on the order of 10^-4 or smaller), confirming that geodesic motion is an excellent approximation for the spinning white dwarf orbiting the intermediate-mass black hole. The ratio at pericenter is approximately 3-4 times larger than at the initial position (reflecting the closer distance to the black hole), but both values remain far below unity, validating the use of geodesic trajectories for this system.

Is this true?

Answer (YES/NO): NO